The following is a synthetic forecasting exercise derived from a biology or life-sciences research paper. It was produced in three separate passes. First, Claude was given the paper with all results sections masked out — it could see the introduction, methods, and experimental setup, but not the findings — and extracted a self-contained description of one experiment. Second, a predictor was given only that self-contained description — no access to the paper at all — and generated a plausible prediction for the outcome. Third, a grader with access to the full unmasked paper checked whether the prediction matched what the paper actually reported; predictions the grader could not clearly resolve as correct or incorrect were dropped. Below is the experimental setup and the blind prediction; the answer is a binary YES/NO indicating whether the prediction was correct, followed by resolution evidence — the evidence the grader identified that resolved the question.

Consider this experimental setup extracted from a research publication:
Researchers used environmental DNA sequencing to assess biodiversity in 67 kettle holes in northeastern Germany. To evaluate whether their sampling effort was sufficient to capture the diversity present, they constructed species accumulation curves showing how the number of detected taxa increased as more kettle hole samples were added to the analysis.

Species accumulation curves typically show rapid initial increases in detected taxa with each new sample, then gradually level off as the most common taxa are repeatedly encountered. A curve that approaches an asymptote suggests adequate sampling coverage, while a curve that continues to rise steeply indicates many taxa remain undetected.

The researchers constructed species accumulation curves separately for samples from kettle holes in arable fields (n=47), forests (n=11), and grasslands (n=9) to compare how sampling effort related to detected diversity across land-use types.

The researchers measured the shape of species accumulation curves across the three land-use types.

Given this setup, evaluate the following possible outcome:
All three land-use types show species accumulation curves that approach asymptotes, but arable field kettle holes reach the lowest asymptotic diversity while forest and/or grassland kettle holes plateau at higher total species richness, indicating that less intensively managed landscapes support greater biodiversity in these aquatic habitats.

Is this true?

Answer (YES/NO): NO